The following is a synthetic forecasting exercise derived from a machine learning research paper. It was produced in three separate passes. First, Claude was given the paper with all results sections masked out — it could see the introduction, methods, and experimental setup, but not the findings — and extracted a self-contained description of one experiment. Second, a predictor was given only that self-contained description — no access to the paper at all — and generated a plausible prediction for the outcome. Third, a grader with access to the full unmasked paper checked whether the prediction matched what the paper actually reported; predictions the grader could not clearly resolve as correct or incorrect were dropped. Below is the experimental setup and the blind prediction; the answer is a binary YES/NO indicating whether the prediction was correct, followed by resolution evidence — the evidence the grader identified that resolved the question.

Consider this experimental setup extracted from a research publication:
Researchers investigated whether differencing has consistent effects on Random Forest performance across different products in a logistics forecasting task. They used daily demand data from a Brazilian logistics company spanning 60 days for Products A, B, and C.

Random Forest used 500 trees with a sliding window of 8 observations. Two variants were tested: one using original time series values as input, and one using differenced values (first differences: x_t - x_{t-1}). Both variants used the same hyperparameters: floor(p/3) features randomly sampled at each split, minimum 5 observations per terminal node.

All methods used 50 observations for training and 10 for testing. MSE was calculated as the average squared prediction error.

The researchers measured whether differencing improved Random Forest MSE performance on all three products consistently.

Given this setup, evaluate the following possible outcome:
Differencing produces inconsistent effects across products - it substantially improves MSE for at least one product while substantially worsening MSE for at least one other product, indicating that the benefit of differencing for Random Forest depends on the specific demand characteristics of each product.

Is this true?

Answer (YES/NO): NO